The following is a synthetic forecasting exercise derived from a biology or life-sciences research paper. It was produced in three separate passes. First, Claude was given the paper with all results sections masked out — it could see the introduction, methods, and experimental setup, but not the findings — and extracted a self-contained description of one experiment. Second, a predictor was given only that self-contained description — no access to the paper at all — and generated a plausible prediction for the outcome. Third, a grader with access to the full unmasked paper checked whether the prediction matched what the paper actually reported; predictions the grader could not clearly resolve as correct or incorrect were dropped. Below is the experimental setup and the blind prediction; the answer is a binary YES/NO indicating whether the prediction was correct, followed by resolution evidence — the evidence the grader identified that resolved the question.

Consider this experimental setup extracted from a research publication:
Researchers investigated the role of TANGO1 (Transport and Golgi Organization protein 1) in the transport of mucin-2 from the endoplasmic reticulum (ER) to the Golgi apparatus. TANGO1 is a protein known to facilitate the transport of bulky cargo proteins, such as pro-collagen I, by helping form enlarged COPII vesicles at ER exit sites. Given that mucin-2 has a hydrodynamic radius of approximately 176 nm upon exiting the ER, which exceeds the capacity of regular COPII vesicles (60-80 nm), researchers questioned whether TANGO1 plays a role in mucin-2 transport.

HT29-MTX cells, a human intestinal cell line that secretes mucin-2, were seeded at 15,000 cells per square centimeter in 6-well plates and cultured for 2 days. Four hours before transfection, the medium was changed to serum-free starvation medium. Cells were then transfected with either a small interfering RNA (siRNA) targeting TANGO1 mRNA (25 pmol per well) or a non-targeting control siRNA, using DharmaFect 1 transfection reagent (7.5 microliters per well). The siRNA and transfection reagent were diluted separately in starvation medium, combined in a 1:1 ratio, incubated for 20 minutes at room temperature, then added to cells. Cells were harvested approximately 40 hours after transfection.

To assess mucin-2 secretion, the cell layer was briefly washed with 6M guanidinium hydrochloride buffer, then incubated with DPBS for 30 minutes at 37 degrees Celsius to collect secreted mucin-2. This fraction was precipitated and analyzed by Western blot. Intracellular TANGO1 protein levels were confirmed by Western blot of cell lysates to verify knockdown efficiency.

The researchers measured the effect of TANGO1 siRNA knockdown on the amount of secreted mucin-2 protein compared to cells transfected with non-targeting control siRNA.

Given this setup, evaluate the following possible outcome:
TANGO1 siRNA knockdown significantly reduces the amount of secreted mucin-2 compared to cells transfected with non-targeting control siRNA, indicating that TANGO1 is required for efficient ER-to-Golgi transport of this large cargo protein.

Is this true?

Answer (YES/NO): YES